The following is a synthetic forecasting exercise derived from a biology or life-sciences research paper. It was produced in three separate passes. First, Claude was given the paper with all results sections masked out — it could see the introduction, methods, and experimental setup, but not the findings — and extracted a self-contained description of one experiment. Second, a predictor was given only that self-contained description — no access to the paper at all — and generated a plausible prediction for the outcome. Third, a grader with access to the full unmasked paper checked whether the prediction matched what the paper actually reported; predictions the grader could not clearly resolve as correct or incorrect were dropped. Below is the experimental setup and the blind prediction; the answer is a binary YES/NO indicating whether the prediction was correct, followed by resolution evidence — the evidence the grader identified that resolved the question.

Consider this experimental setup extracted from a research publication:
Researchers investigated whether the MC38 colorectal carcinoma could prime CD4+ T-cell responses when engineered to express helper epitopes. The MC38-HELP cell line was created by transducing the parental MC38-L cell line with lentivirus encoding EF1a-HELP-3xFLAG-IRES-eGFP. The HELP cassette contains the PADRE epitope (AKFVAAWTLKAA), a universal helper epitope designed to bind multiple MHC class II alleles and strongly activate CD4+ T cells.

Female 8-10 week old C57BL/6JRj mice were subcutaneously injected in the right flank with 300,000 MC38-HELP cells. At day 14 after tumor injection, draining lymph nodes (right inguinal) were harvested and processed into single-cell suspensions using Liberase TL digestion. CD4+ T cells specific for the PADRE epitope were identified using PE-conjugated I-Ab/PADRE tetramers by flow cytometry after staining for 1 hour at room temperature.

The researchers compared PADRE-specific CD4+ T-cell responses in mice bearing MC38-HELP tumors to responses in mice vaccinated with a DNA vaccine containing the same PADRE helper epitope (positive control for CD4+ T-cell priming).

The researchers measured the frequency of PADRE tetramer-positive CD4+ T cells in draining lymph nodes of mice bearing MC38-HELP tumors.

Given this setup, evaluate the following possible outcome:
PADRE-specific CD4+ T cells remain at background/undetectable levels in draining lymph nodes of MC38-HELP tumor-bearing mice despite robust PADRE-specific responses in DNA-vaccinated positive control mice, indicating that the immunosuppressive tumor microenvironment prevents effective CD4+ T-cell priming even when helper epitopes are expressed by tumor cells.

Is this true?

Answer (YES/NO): NO